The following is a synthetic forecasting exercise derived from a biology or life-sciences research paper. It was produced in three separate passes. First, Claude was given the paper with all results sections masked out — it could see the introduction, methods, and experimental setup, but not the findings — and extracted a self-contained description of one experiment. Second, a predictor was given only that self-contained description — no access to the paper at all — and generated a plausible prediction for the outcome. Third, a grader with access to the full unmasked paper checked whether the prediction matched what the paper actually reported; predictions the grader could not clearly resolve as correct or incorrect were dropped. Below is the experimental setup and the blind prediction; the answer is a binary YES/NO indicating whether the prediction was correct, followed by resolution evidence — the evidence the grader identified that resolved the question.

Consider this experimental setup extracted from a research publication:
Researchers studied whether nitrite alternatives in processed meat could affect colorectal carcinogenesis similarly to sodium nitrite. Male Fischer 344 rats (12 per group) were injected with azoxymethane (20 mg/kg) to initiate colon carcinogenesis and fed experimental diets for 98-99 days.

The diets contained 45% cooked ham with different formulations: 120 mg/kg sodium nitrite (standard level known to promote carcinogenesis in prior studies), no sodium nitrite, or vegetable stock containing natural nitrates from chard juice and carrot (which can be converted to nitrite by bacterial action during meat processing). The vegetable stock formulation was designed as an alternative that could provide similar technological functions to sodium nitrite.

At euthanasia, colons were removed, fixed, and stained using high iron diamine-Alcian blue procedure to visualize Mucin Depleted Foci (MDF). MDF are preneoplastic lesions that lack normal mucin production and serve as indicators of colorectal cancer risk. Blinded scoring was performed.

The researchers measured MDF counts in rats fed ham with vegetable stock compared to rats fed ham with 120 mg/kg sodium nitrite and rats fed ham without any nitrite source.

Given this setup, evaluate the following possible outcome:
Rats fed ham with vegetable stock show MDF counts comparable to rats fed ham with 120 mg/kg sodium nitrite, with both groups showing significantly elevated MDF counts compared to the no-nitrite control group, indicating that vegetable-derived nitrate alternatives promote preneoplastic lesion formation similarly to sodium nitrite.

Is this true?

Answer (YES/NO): NO